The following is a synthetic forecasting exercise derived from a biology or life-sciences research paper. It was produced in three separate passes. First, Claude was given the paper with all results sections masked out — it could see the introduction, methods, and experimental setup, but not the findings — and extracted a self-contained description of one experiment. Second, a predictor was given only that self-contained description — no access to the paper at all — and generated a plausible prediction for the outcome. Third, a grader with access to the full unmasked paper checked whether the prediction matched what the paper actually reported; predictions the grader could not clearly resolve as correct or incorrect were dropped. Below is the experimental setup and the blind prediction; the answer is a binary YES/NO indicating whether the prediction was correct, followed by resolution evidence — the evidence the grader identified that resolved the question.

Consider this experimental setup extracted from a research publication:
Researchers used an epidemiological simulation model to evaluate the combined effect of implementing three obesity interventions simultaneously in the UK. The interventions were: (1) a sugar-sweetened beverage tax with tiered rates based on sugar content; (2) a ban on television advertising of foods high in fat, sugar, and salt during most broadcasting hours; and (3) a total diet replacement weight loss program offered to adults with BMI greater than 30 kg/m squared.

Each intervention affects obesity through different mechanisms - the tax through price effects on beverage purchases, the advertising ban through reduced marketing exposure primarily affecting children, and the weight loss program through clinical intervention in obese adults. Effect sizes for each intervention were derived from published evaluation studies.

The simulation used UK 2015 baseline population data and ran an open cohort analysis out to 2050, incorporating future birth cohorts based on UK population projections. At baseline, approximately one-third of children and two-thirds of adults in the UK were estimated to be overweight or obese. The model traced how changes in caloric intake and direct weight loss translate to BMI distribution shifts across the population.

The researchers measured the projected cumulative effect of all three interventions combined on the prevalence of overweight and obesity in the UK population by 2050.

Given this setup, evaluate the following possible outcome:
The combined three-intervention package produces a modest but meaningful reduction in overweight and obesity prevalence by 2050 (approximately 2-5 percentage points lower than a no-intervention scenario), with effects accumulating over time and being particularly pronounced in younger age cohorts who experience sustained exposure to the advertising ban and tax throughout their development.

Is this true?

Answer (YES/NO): NO